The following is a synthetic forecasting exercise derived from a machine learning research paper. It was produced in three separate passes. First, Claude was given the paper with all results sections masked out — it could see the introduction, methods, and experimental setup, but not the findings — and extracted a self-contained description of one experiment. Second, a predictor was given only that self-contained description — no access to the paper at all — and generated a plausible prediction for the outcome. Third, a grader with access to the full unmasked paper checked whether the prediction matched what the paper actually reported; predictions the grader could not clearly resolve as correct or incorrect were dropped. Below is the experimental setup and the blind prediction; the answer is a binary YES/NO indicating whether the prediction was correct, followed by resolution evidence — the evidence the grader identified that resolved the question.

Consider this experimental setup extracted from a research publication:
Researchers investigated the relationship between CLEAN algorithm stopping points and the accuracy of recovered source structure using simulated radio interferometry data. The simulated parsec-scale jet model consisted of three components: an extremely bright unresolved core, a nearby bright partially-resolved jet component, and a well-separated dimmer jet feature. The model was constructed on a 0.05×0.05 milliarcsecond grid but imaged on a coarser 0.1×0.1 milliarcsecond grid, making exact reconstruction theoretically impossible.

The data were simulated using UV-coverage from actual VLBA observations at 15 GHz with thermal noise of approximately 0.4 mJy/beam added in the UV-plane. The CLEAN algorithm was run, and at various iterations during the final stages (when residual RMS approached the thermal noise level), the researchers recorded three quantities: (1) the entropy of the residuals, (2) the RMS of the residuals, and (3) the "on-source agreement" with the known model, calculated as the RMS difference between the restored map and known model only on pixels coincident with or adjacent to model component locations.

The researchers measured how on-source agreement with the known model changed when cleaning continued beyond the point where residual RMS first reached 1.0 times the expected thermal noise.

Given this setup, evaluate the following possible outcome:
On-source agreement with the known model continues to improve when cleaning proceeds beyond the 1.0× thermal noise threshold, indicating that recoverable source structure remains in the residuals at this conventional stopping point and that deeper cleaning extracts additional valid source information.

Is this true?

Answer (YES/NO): YES